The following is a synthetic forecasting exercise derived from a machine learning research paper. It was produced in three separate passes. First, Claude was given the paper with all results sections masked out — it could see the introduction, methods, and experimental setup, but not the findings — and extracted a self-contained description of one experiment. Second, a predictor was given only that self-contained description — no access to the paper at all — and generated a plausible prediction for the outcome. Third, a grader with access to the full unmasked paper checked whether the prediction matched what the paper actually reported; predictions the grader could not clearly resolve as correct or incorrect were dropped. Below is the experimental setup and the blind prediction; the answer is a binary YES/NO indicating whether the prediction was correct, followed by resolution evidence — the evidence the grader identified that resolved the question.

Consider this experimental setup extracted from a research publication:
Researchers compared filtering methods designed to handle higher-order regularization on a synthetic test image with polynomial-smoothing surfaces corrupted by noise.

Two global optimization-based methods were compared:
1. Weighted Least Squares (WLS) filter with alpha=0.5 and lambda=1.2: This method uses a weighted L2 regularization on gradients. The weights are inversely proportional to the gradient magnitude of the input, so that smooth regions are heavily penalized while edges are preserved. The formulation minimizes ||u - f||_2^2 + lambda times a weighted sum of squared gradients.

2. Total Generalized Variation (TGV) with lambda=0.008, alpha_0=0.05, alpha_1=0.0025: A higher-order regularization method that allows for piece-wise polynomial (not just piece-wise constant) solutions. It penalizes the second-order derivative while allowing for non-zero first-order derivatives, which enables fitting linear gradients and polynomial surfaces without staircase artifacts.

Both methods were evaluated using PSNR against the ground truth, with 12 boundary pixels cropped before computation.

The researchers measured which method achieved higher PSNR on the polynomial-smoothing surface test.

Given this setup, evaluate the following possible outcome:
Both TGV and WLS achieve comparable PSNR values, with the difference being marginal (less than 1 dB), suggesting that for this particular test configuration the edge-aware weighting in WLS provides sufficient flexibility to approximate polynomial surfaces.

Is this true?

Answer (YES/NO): NO